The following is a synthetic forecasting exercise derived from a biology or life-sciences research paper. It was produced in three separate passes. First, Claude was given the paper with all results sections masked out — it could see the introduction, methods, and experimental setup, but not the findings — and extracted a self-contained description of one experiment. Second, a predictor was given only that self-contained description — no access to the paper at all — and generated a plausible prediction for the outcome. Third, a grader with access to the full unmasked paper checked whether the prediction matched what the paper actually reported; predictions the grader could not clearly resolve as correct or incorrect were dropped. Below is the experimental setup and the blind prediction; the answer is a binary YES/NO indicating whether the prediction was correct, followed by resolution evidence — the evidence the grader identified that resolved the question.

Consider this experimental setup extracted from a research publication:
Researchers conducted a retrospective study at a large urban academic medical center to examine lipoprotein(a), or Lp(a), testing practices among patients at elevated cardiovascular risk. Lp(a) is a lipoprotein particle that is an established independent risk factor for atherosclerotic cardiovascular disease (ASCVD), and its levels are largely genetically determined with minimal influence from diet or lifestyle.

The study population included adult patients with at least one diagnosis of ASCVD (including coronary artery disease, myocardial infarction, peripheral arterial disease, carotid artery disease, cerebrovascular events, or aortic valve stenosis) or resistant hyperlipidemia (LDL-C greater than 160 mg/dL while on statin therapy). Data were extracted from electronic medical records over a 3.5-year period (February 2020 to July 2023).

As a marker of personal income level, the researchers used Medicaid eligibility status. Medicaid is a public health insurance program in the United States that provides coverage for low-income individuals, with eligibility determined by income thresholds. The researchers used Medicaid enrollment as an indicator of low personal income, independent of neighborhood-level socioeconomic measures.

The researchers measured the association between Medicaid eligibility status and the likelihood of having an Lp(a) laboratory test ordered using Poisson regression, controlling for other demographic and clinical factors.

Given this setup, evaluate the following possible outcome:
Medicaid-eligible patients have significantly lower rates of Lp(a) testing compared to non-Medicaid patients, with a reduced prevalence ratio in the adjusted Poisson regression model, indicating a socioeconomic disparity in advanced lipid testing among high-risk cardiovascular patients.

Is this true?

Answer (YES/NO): YES